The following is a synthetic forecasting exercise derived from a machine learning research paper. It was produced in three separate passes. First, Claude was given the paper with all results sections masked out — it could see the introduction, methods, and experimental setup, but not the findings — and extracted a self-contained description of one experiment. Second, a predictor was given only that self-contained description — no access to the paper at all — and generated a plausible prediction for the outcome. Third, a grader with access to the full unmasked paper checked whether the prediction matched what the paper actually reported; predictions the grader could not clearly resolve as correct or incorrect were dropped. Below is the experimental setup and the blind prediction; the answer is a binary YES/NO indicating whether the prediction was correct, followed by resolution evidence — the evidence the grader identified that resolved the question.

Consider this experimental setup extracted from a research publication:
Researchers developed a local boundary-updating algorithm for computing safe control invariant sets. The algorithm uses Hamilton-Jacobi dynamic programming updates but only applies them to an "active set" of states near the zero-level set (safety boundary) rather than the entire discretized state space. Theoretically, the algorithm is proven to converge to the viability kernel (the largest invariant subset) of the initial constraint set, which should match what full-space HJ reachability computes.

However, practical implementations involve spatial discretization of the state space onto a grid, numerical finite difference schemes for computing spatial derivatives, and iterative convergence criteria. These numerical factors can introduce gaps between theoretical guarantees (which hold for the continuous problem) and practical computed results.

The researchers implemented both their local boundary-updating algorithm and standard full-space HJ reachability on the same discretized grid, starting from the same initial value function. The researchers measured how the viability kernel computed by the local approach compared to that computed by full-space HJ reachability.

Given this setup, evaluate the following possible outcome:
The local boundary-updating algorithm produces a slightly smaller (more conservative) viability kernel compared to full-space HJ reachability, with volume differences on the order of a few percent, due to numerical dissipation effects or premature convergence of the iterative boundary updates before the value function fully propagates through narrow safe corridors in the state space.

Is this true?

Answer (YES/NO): NO